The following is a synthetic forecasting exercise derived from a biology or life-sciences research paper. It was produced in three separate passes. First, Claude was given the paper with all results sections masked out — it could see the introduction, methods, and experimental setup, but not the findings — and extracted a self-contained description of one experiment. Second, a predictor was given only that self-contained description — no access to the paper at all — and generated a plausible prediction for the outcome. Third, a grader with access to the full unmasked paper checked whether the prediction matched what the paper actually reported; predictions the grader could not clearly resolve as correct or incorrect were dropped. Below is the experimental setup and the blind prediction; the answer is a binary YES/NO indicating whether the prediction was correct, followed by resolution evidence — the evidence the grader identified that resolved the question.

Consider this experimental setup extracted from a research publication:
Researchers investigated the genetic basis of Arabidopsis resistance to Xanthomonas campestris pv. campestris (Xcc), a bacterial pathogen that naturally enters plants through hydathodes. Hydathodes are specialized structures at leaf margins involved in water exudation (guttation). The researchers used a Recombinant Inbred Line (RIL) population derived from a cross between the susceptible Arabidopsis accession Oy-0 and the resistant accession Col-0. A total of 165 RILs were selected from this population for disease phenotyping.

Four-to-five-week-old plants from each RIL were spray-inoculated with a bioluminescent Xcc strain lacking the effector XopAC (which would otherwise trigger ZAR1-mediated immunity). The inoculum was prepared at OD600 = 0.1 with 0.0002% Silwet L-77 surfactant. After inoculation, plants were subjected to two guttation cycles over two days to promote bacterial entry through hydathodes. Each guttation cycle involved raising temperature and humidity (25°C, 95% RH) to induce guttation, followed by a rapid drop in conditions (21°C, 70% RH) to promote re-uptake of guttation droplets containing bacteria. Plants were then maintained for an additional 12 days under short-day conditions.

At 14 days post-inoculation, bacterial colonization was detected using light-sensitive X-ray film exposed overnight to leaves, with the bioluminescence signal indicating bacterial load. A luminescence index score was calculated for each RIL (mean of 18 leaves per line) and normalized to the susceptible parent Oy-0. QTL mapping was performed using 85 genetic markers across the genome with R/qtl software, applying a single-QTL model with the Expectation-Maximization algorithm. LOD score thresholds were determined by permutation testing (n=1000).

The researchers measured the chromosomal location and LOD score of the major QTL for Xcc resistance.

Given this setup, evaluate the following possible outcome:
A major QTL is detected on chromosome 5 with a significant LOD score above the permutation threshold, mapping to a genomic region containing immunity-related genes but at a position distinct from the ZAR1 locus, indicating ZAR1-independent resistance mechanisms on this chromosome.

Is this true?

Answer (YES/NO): YES